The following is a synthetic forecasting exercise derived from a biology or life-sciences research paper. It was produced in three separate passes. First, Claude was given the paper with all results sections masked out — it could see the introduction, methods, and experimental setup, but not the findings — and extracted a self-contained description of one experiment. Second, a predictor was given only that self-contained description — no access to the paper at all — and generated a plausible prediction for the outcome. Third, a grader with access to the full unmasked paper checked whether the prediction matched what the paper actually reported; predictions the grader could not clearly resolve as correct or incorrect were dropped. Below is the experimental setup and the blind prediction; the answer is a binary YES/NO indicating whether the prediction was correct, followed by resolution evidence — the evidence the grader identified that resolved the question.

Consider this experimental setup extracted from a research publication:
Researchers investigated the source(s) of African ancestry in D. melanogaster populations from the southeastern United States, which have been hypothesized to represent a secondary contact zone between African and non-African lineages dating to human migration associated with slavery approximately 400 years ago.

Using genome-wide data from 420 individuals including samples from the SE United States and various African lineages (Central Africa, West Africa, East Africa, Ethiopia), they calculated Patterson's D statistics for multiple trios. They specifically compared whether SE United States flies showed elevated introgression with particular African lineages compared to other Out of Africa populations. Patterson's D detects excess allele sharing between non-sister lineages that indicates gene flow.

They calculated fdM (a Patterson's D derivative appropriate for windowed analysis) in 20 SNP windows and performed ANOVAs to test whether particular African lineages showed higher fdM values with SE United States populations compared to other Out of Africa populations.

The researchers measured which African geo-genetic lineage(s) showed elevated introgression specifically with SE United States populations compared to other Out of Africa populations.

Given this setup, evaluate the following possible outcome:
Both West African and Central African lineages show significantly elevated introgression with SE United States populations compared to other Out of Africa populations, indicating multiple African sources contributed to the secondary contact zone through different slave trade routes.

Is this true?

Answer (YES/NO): NO